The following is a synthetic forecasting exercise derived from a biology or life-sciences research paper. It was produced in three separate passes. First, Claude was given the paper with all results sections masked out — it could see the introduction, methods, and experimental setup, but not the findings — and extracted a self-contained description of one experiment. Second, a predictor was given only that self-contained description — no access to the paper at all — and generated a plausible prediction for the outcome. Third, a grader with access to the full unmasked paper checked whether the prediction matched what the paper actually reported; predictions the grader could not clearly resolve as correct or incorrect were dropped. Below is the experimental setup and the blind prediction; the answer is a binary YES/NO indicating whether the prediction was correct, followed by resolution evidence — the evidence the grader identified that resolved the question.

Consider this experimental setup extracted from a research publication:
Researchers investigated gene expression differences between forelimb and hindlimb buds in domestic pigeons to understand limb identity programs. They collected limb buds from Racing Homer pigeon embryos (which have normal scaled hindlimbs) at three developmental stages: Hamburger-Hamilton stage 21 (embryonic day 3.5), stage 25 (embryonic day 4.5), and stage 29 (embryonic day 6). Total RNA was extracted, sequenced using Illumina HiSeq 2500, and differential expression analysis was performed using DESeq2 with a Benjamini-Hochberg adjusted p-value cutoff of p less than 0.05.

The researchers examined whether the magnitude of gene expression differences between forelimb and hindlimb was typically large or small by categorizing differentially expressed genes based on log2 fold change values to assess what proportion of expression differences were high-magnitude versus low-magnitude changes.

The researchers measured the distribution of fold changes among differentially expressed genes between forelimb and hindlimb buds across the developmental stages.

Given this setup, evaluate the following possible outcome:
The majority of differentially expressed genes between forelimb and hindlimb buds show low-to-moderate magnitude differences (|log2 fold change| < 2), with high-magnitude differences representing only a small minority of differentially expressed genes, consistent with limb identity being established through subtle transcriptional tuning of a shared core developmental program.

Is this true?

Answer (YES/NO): YES